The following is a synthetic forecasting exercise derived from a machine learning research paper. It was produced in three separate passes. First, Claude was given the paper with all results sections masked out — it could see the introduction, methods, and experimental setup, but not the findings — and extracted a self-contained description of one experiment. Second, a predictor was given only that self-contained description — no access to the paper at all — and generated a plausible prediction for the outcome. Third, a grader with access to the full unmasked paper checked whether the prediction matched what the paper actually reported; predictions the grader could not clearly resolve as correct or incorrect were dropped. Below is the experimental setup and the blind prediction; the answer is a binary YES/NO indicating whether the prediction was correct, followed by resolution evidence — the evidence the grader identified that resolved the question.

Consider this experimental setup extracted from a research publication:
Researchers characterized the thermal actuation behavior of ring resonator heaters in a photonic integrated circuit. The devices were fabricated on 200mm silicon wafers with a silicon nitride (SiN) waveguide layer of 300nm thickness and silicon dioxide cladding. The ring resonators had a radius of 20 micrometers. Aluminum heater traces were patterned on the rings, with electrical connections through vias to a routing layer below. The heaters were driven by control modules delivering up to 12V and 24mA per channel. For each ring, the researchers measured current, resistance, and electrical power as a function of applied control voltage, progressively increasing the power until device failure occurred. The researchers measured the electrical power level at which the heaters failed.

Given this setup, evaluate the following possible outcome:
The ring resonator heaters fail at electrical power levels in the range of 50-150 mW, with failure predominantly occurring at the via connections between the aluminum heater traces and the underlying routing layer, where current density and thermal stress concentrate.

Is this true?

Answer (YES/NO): NO